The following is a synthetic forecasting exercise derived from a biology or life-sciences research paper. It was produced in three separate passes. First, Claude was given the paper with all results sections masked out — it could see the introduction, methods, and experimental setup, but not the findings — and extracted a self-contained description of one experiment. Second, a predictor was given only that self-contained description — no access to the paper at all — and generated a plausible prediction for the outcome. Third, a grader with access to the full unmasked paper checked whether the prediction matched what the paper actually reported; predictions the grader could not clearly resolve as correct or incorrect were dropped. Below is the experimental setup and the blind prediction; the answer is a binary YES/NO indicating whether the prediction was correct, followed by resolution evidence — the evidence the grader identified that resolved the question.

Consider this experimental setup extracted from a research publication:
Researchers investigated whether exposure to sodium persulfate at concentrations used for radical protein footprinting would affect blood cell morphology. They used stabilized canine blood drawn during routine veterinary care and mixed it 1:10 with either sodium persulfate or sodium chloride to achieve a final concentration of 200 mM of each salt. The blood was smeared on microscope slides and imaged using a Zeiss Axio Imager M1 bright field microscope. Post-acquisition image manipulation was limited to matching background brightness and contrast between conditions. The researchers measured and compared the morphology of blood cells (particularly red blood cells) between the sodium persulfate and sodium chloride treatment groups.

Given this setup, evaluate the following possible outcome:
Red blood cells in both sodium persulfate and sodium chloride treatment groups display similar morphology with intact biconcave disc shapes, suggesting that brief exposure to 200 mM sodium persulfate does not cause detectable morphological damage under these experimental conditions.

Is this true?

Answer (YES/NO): NO